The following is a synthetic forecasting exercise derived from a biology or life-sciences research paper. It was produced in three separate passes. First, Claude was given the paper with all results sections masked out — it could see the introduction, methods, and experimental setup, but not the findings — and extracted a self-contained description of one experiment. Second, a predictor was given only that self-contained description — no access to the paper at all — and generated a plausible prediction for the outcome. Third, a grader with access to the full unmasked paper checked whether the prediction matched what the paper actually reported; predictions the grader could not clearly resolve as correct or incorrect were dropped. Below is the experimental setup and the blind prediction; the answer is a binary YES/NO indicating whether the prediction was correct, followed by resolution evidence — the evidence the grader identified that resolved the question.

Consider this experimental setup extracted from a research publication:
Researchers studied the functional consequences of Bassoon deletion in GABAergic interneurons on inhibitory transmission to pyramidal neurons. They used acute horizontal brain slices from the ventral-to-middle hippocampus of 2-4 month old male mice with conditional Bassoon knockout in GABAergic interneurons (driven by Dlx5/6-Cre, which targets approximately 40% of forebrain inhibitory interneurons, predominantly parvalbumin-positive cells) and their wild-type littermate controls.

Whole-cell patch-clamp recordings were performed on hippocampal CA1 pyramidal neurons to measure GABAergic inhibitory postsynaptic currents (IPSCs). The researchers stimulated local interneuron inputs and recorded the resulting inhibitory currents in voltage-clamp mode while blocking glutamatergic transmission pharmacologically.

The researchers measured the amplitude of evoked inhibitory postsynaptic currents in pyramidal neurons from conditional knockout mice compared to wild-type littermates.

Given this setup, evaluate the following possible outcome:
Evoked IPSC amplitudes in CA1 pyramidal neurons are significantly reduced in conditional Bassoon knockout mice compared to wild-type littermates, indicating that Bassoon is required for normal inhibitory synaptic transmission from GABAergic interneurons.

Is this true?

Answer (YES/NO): NO